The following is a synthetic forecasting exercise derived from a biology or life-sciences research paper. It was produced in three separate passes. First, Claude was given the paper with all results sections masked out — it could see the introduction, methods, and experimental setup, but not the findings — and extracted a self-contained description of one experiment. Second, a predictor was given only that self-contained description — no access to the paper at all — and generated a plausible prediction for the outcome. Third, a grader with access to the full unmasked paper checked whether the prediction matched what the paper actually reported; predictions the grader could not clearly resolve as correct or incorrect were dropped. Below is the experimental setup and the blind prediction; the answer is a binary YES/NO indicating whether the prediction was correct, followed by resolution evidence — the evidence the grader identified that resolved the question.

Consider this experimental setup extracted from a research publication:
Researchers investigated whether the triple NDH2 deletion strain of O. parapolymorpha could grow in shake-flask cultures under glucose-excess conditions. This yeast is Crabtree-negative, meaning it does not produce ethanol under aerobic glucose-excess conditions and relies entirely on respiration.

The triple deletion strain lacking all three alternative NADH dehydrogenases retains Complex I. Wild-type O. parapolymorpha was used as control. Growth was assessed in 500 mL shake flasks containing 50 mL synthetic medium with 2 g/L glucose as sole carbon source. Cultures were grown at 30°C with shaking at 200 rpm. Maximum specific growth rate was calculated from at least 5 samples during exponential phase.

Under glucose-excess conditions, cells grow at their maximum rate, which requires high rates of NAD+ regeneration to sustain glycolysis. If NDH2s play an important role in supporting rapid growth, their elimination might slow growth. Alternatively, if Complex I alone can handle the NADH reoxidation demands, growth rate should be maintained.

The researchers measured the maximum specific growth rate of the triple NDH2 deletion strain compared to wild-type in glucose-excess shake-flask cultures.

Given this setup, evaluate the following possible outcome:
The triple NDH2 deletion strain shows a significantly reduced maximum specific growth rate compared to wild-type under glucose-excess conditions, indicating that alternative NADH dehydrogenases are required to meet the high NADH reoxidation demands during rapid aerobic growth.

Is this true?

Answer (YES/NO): YES